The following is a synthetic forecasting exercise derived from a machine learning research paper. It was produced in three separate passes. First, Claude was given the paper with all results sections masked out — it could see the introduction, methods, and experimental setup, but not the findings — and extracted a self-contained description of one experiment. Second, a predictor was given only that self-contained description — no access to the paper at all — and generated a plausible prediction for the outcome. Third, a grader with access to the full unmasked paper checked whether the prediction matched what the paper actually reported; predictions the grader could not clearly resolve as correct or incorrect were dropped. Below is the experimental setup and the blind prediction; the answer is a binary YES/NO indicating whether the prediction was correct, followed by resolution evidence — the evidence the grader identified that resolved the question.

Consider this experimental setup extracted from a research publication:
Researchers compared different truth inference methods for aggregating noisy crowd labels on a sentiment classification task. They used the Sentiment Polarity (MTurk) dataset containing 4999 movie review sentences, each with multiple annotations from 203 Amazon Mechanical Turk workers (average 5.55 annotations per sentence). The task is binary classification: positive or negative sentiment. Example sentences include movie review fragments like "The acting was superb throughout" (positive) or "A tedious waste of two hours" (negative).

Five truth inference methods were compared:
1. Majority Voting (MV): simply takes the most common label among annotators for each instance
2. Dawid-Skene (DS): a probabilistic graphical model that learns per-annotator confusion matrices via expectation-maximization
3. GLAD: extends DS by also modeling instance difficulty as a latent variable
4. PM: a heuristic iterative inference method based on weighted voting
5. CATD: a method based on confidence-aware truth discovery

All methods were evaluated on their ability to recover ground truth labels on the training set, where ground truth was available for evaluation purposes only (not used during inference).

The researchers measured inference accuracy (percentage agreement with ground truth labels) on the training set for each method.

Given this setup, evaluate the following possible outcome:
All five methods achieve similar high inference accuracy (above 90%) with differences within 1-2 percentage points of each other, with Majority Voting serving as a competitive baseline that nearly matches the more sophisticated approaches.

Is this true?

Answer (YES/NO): NO